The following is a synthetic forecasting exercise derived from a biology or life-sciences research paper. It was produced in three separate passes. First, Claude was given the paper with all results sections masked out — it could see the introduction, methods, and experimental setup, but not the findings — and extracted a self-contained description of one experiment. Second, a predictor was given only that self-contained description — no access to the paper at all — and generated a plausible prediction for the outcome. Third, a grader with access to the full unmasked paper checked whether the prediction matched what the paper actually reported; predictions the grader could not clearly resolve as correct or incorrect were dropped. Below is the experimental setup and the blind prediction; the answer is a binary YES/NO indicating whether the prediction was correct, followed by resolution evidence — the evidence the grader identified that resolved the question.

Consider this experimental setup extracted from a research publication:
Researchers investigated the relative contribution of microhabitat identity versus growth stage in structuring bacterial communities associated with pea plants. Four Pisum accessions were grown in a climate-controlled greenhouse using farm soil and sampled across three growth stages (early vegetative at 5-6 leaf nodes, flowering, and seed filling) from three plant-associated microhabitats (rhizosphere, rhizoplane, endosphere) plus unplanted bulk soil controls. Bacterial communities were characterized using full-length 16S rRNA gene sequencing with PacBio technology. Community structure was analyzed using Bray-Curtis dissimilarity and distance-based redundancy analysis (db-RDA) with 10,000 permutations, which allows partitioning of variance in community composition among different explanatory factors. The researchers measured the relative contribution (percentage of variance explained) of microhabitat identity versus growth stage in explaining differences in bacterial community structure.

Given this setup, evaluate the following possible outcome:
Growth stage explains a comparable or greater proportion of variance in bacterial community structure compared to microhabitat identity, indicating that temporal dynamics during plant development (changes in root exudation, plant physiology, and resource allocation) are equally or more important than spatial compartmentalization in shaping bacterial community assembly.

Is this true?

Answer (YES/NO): NO